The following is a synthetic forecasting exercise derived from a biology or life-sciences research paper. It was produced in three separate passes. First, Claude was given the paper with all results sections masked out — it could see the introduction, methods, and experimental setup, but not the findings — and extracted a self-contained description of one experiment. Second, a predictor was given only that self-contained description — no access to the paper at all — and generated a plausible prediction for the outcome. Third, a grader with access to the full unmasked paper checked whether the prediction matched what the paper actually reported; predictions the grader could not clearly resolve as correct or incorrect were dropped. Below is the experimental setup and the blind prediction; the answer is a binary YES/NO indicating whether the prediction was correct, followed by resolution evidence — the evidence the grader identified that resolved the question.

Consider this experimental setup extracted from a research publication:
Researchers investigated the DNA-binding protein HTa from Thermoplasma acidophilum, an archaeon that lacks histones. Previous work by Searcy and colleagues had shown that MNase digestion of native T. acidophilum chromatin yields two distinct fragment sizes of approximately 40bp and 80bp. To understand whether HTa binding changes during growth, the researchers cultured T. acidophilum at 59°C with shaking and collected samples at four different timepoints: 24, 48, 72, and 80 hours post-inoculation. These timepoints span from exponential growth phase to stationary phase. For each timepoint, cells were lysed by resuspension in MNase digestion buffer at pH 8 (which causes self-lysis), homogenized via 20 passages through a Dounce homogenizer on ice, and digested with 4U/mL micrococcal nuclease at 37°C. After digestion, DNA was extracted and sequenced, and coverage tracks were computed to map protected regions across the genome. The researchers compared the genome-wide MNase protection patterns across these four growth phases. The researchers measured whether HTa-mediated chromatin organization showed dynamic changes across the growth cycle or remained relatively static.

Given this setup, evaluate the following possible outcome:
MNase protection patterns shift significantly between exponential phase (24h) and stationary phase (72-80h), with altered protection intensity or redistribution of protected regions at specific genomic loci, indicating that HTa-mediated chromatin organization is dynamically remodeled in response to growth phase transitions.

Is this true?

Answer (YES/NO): NO